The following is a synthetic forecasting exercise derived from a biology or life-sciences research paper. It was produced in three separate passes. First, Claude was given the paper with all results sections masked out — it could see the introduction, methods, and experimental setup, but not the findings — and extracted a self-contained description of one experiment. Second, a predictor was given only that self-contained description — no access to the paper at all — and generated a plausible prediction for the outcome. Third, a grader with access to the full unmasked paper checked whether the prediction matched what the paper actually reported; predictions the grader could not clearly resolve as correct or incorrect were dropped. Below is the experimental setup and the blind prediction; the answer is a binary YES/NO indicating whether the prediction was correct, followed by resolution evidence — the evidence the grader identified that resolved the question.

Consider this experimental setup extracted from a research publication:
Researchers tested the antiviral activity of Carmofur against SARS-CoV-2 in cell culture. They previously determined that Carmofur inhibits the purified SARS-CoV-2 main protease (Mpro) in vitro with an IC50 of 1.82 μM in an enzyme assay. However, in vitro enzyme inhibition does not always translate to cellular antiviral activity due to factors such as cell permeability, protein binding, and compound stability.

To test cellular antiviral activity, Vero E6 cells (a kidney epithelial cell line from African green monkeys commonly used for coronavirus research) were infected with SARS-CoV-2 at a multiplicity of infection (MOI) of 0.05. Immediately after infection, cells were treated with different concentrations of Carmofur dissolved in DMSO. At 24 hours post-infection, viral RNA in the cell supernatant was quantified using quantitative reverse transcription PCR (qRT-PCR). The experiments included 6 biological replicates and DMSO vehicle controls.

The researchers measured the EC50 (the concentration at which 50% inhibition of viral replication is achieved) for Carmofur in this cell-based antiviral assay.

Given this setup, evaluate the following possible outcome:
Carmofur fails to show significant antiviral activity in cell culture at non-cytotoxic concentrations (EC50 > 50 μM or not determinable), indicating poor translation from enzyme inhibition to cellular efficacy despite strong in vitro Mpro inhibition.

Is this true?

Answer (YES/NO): NO